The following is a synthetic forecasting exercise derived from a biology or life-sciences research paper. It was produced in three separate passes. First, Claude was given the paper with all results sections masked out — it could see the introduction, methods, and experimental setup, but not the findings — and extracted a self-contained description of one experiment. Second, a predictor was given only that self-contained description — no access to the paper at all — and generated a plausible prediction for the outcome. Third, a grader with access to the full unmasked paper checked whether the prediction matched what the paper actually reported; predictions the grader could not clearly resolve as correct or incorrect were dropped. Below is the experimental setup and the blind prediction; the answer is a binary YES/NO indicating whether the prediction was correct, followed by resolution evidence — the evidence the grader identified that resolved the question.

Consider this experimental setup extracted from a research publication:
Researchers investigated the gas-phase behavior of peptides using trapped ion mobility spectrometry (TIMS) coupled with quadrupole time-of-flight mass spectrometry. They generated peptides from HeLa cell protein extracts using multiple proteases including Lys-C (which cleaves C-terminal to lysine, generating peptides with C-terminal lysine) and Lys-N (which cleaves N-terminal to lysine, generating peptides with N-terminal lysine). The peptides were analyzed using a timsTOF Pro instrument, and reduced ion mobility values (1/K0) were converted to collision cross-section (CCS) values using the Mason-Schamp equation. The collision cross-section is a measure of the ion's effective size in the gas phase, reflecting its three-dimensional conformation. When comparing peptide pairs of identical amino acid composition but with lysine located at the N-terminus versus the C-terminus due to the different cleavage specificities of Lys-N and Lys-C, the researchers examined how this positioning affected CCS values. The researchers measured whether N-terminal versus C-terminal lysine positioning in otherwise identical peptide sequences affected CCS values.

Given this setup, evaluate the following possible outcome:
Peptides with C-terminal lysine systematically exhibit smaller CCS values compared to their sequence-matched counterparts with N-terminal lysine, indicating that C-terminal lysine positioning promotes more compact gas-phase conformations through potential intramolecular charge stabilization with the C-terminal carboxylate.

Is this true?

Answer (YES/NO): NO